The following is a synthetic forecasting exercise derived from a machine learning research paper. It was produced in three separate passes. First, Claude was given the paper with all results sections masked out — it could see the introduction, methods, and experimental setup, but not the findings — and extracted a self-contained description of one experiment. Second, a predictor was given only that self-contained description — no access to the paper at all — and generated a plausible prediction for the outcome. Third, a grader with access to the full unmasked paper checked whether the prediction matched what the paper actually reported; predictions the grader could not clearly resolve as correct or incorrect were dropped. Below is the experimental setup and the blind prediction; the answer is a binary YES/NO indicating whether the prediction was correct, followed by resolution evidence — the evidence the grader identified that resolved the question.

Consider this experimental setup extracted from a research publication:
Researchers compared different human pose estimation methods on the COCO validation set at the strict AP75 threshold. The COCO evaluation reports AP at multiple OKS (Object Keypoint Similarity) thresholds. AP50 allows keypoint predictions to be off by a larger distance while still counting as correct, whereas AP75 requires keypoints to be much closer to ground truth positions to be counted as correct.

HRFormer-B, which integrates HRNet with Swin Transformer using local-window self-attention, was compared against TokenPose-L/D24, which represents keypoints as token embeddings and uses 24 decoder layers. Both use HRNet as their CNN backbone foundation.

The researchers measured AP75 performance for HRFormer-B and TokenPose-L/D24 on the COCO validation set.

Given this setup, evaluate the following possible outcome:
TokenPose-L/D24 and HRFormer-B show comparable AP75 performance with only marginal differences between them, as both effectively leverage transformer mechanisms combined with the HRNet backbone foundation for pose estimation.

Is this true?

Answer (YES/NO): YES